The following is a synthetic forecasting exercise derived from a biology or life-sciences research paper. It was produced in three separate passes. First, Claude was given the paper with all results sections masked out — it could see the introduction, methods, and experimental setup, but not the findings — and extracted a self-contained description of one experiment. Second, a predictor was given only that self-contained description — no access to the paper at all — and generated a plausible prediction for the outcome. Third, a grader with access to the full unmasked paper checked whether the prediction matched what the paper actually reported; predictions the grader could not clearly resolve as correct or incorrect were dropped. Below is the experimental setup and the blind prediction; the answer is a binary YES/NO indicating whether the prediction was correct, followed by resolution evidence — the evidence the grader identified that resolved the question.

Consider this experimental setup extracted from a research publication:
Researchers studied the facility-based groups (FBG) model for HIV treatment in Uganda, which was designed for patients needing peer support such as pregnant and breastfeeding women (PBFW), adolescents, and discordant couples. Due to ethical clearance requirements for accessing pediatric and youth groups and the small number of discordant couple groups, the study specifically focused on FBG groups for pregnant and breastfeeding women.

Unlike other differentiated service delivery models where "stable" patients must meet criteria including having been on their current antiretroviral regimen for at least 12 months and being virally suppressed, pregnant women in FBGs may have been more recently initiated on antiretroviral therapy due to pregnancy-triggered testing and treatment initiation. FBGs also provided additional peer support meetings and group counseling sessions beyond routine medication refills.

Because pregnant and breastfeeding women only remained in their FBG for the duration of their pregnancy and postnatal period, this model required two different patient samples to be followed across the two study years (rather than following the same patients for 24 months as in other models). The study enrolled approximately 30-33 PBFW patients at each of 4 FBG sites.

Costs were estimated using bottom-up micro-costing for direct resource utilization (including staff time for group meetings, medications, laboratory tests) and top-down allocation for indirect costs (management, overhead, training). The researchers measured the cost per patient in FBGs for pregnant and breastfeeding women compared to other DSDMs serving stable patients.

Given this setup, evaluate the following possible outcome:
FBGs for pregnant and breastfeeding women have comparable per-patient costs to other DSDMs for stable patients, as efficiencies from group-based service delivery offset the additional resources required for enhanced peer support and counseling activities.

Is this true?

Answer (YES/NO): YES